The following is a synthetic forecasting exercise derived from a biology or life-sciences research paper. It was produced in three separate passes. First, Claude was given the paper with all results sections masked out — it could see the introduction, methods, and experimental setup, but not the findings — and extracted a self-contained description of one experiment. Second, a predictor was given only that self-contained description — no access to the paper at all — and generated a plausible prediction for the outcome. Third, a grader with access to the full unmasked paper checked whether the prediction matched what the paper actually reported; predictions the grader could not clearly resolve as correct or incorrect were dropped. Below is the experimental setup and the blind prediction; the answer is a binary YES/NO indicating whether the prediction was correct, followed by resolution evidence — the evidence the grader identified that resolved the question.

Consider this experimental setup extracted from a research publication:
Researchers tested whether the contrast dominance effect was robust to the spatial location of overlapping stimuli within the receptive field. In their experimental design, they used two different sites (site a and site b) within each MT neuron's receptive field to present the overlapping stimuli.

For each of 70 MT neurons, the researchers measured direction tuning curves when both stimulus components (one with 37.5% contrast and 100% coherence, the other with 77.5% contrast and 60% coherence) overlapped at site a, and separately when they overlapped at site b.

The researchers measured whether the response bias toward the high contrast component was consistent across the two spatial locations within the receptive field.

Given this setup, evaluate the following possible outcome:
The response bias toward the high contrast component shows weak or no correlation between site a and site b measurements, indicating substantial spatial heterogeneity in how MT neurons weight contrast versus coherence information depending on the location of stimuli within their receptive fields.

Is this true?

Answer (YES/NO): NO